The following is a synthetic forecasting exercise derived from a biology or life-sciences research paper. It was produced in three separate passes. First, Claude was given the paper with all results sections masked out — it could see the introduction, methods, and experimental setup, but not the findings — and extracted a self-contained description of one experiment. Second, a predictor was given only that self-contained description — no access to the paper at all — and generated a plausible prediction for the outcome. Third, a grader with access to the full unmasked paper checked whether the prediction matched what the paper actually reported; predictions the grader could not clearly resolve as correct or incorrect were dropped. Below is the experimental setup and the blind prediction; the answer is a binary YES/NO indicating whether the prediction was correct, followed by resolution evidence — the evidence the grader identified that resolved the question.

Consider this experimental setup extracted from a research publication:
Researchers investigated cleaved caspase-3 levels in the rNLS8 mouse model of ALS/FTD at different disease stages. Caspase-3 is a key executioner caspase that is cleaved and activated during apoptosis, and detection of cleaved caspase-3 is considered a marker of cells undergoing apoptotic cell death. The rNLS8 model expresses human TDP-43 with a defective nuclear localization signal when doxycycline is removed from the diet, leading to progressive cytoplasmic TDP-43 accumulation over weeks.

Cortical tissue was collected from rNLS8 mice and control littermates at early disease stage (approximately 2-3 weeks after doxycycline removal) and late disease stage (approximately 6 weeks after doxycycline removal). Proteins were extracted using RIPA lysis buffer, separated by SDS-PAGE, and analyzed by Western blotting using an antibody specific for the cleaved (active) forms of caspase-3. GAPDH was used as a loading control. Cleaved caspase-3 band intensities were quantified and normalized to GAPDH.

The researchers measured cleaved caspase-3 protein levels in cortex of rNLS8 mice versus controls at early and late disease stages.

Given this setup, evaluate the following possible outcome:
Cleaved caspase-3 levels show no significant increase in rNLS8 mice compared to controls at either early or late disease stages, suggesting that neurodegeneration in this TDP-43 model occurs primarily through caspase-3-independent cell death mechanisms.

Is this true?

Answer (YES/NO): NO